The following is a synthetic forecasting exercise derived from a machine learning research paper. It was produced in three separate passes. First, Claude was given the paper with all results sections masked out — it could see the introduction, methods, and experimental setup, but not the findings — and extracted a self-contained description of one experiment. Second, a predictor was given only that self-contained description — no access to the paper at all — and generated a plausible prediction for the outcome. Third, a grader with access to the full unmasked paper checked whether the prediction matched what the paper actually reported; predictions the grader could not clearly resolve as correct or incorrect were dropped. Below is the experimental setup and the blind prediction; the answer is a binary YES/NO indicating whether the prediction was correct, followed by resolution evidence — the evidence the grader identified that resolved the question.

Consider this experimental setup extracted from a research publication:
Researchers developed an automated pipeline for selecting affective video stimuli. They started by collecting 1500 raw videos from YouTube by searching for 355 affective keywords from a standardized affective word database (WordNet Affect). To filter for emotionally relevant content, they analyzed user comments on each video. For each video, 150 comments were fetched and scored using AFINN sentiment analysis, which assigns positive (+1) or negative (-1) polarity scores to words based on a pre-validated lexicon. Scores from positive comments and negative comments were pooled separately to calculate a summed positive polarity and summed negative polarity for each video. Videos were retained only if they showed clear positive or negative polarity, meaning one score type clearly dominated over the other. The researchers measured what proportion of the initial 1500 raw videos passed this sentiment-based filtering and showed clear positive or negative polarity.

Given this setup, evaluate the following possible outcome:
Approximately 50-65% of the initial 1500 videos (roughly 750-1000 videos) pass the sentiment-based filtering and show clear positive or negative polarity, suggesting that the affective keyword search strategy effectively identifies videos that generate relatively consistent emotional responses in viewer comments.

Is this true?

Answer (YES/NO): NO